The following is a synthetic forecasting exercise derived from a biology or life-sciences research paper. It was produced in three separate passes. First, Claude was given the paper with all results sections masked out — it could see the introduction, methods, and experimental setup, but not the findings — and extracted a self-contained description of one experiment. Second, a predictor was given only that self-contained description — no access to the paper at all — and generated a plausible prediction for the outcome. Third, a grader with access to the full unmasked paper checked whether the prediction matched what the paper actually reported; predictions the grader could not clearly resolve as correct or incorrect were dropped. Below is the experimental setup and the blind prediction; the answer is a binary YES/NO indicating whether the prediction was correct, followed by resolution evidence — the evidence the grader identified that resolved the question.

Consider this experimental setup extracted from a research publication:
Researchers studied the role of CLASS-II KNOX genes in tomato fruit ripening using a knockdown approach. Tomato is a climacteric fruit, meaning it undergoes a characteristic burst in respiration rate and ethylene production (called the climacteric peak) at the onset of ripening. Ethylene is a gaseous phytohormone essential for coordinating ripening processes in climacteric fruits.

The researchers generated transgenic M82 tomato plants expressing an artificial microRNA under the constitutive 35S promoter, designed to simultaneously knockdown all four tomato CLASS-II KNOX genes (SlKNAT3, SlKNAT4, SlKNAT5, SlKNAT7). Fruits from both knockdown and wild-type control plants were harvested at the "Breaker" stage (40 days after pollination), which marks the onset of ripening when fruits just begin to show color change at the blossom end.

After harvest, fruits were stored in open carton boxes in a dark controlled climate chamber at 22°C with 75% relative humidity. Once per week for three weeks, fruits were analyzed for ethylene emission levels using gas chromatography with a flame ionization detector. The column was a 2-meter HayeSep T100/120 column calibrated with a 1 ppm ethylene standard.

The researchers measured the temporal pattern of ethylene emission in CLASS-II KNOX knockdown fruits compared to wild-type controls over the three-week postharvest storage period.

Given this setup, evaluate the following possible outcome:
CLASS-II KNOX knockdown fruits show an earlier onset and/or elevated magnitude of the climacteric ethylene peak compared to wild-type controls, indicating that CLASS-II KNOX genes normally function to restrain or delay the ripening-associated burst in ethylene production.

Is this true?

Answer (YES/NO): YES